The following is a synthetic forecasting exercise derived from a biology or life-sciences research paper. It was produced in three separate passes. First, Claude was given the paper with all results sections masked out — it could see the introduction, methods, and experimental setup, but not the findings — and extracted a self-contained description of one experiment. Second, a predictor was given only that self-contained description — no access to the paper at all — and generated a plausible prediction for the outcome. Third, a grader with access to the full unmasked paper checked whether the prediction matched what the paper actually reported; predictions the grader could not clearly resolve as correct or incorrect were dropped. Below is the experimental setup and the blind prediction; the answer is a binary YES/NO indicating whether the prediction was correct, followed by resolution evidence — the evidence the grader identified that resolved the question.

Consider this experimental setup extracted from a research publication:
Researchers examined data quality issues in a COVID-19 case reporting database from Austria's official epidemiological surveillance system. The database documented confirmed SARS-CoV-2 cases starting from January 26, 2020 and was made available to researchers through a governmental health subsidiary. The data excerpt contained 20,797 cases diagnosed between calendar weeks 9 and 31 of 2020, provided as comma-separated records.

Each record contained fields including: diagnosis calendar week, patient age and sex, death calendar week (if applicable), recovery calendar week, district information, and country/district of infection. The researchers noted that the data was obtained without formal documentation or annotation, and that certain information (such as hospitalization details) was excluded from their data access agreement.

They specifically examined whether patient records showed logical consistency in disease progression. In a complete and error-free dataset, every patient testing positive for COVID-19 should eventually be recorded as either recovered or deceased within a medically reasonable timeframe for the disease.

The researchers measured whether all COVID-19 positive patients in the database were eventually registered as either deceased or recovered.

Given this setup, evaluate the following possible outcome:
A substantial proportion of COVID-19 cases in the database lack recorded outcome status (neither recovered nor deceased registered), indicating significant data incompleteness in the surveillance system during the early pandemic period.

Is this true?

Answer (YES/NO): NO